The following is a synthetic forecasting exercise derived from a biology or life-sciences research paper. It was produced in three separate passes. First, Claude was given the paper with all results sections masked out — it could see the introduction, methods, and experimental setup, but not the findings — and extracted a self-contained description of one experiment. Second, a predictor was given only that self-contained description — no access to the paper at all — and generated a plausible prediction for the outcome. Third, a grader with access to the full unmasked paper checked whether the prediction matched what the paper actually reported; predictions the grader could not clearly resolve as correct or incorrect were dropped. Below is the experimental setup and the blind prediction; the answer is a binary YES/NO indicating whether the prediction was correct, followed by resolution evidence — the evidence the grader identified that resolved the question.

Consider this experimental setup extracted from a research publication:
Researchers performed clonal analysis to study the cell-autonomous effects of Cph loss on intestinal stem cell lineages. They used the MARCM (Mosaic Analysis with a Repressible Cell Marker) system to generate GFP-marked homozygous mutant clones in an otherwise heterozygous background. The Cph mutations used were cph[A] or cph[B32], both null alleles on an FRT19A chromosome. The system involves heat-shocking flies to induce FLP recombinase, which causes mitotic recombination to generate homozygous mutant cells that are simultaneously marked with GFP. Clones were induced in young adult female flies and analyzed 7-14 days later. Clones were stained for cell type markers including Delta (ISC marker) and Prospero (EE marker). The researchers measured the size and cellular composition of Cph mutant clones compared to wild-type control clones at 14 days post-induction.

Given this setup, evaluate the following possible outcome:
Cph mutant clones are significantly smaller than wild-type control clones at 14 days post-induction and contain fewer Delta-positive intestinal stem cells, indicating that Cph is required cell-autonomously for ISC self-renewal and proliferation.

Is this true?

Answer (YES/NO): NO